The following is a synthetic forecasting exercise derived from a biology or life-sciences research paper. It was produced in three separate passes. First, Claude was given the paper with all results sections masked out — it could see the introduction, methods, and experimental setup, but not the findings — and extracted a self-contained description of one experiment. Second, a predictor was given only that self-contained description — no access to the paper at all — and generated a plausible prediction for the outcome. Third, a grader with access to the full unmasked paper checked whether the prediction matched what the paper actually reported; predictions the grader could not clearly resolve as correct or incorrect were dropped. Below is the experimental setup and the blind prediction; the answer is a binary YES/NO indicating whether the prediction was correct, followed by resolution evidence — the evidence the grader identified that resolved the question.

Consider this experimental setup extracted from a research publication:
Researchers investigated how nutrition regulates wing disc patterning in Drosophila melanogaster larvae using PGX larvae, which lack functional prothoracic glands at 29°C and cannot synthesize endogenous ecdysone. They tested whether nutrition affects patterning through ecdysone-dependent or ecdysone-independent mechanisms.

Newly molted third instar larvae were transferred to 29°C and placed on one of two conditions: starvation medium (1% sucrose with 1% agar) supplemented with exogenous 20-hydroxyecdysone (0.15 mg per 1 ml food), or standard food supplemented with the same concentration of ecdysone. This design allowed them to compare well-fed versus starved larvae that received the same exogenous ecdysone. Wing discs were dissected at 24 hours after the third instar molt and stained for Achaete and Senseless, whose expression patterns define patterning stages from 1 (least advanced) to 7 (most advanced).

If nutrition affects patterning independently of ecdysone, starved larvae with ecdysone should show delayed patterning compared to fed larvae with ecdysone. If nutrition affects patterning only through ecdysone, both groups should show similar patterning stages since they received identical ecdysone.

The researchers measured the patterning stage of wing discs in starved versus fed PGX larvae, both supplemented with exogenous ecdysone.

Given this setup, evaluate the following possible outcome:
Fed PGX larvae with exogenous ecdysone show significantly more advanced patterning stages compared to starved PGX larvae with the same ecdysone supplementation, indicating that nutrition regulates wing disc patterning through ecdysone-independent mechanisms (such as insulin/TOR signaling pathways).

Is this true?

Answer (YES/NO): NO